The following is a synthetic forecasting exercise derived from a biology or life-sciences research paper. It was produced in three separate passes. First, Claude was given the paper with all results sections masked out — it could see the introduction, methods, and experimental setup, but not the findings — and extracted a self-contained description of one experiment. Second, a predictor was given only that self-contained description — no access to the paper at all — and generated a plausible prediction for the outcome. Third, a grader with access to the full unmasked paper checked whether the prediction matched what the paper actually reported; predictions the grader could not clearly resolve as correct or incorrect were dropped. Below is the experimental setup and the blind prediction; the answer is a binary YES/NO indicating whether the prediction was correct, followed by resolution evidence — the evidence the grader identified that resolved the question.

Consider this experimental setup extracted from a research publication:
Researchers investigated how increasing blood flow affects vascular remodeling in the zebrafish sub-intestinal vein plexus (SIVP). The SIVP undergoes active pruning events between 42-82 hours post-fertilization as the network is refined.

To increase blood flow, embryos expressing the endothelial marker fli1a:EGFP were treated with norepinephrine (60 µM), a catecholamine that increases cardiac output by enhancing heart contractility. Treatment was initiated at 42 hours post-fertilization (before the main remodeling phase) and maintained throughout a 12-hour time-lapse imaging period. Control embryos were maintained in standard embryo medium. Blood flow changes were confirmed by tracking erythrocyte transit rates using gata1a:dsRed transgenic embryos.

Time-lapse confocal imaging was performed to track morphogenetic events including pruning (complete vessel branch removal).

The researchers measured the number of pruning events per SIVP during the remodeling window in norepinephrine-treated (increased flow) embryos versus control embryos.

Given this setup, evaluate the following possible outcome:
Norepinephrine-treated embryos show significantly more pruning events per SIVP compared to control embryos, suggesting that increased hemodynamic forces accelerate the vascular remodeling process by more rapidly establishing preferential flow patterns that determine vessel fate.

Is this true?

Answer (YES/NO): NO